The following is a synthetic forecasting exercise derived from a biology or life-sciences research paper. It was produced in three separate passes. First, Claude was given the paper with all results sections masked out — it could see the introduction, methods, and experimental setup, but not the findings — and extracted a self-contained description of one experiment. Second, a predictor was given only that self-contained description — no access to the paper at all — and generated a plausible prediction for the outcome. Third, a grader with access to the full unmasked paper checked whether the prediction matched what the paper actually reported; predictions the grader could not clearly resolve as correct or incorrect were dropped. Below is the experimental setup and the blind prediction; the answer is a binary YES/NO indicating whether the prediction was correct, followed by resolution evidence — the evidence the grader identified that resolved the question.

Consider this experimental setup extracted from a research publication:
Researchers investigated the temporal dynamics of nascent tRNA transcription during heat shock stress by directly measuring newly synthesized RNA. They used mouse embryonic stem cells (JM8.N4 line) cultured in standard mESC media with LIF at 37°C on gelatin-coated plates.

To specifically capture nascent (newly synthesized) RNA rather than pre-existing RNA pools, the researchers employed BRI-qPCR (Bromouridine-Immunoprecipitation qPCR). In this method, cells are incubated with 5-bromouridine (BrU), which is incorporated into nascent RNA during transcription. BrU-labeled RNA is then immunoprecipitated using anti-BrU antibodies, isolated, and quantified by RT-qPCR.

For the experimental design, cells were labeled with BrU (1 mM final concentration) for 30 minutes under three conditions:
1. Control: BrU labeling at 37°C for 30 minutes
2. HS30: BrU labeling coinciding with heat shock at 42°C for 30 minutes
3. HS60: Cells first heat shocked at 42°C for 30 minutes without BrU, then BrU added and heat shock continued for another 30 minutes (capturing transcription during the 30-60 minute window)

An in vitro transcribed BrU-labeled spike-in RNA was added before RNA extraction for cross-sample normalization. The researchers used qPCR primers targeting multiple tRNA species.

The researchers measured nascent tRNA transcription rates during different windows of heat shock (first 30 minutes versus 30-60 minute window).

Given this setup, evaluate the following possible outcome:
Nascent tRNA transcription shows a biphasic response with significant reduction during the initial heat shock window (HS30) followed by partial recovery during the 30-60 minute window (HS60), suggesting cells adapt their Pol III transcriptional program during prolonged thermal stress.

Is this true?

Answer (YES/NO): YES